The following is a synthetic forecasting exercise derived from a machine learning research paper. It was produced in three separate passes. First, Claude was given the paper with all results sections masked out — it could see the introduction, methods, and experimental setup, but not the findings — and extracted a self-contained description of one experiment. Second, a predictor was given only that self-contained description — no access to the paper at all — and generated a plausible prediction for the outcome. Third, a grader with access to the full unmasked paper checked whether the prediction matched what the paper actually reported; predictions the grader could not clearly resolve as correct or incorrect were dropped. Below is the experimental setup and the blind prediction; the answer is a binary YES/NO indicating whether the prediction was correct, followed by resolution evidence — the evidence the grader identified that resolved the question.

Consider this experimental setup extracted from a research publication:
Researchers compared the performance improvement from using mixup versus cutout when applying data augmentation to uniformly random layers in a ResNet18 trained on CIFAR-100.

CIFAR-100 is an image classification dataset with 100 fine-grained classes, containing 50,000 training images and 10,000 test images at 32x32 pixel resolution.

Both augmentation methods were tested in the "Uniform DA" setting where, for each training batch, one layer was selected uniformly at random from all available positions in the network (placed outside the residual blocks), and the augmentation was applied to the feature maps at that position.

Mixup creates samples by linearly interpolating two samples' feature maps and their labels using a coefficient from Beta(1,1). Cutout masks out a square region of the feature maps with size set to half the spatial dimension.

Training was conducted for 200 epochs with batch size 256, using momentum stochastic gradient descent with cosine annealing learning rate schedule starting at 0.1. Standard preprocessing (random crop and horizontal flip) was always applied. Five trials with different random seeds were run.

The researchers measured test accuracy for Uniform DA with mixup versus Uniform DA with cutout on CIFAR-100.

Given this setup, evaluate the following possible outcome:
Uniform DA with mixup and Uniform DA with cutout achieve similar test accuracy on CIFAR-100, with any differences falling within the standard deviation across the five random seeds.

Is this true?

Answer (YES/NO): NO